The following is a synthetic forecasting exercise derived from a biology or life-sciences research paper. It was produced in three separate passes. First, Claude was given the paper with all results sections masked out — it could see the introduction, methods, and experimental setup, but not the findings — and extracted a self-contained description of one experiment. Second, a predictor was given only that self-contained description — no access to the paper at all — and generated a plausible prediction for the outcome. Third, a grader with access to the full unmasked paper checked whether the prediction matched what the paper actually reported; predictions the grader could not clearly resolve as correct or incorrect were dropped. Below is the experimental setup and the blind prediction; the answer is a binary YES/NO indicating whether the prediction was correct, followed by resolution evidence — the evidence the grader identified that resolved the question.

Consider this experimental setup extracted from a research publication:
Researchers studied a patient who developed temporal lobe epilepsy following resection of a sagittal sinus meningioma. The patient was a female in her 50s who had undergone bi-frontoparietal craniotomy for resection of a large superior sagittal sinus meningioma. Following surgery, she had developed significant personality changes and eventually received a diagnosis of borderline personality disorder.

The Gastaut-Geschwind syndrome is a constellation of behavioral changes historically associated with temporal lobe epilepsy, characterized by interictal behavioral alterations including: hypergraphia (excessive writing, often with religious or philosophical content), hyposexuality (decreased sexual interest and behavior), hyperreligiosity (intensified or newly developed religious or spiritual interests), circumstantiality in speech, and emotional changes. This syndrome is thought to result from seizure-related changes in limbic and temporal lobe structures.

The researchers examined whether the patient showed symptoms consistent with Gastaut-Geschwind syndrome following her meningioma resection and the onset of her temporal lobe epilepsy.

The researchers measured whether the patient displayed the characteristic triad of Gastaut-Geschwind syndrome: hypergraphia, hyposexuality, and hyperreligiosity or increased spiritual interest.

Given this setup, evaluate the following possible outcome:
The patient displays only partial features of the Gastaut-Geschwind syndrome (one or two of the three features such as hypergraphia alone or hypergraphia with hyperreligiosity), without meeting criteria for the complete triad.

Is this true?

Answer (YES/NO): NO